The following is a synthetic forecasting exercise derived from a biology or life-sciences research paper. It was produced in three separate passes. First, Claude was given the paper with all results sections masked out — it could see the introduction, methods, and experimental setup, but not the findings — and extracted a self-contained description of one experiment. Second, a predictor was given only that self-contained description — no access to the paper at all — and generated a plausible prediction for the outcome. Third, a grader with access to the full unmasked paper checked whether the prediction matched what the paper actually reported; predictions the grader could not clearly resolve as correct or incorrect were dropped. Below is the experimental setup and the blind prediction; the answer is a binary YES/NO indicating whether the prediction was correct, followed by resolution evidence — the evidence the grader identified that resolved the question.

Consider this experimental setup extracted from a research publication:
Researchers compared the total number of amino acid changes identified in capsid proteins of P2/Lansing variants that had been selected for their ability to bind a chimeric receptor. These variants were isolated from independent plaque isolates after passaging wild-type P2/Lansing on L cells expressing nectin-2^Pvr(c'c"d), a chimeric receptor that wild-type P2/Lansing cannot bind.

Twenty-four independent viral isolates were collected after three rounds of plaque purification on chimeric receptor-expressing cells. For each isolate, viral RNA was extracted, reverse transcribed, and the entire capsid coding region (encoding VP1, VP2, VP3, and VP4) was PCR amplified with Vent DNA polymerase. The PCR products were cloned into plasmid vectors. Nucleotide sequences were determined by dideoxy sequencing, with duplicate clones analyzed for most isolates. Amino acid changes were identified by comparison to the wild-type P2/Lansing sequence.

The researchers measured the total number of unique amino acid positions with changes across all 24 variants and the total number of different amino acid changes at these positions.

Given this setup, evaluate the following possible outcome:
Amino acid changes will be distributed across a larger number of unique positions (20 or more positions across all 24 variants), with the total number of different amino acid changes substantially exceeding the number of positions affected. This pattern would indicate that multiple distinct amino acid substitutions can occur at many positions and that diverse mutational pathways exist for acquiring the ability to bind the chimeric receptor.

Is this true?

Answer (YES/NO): NO